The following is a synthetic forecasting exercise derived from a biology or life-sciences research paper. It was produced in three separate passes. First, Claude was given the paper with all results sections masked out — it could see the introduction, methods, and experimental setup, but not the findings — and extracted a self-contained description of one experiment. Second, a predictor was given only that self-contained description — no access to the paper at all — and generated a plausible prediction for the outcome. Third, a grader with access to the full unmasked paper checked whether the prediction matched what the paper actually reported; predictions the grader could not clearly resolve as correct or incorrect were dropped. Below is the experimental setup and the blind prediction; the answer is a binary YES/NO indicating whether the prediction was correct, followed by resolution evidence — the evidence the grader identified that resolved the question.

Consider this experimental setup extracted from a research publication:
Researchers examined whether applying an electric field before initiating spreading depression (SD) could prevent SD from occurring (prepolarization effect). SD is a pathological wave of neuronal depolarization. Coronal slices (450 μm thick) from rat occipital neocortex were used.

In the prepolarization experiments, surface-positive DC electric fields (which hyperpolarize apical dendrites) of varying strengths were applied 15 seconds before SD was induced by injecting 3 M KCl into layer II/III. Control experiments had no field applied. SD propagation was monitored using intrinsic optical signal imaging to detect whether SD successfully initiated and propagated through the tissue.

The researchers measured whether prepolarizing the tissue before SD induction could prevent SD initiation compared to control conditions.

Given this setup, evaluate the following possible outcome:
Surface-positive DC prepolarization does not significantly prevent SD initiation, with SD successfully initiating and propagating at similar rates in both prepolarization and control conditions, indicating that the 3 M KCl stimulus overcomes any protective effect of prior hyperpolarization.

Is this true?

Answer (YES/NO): NO